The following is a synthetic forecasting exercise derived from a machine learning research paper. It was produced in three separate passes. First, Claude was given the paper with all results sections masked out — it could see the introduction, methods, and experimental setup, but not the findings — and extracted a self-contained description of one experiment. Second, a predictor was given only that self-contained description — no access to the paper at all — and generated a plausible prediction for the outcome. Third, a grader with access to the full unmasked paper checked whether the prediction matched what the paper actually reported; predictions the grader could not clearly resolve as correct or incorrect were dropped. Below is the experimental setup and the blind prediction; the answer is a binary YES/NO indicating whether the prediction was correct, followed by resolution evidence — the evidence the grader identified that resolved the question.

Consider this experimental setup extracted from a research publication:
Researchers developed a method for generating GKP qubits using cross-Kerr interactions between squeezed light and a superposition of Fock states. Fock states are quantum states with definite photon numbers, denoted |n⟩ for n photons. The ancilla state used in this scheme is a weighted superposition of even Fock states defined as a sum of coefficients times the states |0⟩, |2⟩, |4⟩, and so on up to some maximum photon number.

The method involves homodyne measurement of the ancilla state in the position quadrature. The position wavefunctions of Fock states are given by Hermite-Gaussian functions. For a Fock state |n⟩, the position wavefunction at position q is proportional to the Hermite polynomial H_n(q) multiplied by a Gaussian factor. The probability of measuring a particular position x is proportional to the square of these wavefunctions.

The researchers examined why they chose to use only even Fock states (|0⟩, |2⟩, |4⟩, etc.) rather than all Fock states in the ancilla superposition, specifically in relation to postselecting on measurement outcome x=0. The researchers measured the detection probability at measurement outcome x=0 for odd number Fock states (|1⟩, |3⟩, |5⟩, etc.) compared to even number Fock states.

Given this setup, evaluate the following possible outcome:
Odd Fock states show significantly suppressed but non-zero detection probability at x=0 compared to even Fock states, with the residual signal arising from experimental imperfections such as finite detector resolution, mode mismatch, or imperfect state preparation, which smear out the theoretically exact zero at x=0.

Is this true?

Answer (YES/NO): NO